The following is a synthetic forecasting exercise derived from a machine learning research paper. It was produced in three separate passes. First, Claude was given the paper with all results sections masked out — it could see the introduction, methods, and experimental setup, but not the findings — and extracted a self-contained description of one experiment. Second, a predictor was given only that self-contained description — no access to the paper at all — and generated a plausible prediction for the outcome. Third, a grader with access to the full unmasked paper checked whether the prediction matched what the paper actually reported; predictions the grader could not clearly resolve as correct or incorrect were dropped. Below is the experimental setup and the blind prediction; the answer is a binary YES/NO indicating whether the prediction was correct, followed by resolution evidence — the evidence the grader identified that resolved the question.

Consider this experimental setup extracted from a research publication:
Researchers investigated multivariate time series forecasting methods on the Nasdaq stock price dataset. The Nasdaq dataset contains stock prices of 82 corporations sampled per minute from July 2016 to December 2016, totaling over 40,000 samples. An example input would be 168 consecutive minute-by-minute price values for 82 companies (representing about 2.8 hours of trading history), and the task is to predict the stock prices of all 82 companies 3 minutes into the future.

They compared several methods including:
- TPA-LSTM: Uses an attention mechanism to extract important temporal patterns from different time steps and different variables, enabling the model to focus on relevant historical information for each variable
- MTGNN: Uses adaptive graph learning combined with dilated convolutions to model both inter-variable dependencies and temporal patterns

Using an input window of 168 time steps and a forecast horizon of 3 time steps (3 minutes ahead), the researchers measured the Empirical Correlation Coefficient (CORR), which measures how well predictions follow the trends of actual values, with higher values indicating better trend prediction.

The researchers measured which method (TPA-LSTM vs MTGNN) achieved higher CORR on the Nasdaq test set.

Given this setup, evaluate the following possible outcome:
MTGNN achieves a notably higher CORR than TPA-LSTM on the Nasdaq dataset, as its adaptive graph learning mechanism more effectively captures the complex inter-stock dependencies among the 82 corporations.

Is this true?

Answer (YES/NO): YES